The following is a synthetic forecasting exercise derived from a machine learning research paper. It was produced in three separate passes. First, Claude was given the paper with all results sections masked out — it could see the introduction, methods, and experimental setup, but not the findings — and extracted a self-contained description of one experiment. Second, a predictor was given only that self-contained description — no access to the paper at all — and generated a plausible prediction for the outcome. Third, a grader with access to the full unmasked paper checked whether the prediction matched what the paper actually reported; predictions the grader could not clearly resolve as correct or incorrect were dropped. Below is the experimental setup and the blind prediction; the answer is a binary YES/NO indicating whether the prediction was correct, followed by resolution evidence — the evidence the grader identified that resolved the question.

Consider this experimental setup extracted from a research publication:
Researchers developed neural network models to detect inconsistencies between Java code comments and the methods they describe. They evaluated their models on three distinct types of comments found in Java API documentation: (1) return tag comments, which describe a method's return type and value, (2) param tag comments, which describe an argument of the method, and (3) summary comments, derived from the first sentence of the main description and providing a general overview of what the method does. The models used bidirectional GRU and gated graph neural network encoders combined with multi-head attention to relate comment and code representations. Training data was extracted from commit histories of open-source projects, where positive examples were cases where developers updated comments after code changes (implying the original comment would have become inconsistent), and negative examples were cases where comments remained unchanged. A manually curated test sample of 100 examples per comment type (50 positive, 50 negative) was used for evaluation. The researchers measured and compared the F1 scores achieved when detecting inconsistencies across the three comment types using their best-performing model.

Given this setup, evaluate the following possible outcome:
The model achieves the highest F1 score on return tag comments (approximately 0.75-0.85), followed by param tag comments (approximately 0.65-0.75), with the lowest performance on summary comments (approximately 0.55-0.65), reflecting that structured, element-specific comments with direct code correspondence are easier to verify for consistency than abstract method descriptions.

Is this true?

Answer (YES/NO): NO